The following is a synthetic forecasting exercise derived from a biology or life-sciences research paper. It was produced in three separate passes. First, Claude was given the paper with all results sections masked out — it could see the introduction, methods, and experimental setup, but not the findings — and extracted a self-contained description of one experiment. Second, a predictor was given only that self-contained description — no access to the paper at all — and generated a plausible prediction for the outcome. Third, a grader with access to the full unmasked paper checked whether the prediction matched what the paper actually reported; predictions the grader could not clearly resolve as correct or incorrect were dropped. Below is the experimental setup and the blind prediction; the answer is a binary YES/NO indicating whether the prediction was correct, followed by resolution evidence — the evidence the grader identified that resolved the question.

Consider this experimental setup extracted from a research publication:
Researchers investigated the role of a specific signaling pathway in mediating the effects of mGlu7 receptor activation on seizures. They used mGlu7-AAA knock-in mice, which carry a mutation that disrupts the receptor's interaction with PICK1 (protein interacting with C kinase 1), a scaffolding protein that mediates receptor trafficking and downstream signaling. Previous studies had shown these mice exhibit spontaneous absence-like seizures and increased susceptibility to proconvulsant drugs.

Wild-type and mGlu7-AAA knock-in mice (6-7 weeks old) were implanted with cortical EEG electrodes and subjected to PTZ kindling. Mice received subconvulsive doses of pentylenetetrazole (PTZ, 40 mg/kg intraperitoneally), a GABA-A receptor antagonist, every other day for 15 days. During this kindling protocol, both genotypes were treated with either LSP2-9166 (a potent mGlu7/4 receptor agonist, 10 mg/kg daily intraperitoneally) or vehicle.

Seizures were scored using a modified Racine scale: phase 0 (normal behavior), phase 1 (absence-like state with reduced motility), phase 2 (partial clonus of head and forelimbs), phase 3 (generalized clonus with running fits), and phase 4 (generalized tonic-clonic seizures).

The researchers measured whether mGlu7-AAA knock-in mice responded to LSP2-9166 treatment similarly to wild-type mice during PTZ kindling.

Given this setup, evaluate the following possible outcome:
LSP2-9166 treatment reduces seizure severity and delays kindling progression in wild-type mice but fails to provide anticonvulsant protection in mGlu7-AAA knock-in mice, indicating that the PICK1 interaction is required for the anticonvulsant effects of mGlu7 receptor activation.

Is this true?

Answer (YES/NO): YES